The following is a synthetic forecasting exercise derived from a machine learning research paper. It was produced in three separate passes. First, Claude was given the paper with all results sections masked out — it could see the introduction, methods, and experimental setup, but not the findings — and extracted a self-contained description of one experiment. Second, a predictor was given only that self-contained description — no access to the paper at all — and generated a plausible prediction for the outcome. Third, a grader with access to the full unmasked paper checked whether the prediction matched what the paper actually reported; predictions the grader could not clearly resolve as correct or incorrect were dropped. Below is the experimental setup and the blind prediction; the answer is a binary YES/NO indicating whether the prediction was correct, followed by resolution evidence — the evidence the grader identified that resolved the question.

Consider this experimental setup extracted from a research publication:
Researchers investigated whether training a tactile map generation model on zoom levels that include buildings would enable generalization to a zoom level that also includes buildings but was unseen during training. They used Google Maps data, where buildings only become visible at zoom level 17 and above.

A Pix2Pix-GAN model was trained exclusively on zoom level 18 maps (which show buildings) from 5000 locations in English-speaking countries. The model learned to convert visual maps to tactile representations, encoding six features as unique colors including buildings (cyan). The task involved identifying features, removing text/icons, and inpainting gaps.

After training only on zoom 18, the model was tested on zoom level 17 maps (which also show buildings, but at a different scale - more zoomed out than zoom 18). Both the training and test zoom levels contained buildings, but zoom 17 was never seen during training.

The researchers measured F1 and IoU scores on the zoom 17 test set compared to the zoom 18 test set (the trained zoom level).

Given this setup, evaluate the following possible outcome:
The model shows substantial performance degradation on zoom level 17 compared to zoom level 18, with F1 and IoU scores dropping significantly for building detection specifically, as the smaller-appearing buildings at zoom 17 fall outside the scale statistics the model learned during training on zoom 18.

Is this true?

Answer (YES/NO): NO